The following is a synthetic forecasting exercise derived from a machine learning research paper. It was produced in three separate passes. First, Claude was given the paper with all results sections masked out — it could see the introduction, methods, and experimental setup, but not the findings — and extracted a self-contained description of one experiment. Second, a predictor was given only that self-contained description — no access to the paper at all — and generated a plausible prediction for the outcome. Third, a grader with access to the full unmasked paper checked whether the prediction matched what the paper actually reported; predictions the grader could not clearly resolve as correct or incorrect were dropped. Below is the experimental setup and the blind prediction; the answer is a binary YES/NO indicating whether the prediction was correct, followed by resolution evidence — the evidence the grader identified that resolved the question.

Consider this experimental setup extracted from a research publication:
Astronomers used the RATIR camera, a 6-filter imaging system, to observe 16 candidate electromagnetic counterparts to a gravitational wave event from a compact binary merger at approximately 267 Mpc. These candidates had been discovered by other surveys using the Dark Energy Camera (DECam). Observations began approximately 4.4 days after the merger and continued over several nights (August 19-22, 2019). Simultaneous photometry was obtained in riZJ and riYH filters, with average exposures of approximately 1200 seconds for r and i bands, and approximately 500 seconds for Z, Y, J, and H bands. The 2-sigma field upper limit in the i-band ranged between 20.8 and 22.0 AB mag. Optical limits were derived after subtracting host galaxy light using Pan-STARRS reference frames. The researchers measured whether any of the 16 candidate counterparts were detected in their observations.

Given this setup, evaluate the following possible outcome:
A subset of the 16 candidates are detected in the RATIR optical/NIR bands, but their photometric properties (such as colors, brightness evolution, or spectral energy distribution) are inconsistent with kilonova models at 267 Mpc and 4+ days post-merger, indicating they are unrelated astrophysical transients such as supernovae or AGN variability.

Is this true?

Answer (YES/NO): NO